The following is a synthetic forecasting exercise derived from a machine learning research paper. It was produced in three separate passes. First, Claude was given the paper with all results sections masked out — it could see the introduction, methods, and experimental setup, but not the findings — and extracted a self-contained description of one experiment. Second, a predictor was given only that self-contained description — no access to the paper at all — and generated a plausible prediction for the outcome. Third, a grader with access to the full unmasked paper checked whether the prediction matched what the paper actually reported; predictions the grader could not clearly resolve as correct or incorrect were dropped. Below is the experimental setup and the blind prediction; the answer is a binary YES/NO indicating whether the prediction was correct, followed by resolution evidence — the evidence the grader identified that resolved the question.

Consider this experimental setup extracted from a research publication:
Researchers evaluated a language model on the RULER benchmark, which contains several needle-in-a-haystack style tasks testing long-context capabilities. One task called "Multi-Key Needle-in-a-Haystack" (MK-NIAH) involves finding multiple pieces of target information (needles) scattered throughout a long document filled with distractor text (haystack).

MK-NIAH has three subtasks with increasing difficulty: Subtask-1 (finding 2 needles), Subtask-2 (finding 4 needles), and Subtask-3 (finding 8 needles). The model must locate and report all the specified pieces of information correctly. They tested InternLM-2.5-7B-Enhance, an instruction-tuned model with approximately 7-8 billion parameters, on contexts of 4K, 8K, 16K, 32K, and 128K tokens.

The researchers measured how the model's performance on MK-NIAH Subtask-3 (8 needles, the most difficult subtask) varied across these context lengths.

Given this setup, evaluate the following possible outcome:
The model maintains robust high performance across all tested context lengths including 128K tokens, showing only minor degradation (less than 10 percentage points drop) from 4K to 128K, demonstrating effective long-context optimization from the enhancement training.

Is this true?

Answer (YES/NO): NO